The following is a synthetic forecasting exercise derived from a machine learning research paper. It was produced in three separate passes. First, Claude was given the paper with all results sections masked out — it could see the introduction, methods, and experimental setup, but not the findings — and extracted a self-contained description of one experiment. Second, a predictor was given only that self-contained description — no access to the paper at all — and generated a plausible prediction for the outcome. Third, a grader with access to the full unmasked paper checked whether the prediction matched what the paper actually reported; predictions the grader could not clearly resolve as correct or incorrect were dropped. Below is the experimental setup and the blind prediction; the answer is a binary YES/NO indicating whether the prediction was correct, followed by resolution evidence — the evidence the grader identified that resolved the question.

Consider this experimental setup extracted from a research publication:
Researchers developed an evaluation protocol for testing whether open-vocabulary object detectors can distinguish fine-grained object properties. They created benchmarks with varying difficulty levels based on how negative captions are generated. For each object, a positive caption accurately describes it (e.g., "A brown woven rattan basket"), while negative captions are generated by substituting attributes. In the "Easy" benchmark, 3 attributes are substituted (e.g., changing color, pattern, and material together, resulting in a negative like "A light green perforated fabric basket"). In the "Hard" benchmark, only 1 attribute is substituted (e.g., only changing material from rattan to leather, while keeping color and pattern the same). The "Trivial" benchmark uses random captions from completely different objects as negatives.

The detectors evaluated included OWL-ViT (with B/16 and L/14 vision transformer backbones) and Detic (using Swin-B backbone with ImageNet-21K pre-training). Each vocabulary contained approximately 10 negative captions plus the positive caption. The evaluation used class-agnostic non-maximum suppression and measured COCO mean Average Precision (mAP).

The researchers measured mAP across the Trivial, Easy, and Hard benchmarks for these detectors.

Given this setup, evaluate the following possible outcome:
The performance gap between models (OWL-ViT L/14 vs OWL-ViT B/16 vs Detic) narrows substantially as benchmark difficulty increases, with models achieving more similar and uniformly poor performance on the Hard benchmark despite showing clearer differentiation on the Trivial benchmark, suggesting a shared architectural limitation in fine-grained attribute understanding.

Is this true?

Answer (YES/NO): NO